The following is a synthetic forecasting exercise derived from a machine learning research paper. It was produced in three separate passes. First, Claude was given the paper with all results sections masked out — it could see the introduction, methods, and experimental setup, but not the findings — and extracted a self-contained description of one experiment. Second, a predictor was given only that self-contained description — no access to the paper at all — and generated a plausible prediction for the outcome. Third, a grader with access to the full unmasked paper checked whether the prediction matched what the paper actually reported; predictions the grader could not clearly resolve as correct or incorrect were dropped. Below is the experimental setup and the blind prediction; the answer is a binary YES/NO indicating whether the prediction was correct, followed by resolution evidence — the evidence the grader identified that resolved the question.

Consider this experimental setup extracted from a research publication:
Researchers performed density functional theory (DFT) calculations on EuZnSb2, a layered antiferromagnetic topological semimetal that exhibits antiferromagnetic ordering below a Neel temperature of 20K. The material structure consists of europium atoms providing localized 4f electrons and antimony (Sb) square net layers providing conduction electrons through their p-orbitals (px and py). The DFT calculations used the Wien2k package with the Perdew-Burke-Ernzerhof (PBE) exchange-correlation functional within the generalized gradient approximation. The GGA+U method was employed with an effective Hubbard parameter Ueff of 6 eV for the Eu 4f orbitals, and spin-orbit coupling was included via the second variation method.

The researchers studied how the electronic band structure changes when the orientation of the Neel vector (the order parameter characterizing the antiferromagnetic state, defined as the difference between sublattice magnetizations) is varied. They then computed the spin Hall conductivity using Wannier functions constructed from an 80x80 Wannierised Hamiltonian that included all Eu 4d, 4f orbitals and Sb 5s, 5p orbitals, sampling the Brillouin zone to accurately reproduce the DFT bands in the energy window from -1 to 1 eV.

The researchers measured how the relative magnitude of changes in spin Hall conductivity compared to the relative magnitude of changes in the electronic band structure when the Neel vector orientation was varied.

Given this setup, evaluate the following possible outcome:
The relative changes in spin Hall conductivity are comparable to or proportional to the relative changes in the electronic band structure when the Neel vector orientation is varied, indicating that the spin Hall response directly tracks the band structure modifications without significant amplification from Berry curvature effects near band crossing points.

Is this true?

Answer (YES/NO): NO